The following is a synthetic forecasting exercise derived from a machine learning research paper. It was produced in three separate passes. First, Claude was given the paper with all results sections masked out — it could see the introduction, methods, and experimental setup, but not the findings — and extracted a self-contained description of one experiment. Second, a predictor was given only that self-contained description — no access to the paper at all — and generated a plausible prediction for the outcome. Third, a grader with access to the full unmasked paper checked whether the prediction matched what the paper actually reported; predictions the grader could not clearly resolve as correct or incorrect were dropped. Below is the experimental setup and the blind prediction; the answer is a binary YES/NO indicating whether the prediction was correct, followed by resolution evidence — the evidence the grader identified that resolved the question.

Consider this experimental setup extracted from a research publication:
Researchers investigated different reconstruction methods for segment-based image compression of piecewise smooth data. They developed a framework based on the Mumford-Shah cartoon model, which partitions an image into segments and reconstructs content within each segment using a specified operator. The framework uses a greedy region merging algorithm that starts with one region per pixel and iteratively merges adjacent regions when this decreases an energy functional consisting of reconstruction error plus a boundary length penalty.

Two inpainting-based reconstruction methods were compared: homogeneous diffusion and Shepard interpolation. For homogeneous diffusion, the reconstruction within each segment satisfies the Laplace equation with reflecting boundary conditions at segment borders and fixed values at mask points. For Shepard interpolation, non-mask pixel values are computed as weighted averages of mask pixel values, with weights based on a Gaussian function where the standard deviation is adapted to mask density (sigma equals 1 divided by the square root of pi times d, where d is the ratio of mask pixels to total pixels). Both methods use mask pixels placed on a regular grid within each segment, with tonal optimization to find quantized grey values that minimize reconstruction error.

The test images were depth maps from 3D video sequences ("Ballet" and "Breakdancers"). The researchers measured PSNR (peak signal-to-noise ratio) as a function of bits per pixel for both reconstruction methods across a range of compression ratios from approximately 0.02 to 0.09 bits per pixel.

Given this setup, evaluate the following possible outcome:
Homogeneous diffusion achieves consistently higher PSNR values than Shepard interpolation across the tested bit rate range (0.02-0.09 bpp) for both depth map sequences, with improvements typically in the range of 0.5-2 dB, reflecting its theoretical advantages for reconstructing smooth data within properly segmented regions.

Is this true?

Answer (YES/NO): NO